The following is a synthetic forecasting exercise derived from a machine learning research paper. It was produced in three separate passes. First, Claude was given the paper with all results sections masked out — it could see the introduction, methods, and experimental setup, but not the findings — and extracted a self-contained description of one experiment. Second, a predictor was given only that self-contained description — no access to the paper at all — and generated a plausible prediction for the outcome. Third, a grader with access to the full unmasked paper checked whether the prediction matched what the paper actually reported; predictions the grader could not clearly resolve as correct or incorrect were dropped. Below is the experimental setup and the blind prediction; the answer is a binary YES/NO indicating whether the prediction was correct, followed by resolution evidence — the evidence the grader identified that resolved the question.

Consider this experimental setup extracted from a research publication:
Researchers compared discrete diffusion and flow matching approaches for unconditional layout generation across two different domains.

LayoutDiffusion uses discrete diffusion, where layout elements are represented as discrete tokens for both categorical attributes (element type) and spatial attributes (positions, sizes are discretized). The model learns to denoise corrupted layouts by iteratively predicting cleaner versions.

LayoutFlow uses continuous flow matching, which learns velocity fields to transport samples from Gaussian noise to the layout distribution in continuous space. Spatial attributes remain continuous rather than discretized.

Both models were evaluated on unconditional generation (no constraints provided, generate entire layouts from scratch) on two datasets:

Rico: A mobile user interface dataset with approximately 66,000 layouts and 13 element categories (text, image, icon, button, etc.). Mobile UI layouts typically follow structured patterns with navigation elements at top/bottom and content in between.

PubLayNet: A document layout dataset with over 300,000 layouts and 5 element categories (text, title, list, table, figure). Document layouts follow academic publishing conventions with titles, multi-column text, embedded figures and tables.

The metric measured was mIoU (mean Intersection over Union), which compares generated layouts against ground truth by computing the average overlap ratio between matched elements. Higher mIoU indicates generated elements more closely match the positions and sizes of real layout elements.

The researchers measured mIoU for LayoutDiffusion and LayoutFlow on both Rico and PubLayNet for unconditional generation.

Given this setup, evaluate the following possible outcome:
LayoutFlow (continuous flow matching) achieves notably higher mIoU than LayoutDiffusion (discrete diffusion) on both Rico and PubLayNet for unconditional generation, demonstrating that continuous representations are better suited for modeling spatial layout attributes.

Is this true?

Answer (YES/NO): NO